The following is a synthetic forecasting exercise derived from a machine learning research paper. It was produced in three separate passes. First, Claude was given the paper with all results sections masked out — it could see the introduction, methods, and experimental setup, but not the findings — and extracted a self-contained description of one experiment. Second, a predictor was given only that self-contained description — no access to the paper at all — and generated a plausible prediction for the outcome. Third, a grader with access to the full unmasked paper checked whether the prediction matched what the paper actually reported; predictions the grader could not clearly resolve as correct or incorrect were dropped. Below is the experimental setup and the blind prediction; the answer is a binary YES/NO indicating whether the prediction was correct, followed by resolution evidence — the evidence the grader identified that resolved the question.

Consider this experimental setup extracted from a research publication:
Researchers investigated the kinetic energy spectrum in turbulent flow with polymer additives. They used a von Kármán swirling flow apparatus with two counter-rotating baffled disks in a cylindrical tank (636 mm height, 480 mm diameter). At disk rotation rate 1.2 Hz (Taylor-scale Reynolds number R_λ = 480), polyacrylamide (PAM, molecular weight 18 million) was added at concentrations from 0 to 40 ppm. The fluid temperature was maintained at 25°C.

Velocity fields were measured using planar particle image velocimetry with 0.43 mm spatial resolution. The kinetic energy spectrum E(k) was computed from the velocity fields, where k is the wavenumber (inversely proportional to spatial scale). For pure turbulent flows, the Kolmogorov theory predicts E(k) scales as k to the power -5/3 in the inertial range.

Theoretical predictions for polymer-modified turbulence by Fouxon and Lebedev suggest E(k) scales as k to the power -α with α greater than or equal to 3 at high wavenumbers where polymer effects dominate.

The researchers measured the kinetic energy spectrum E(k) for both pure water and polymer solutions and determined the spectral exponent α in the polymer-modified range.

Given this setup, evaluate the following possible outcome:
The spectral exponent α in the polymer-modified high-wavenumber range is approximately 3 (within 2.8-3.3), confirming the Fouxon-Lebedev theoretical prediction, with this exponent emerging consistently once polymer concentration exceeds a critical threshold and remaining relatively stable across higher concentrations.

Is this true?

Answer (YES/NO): NO